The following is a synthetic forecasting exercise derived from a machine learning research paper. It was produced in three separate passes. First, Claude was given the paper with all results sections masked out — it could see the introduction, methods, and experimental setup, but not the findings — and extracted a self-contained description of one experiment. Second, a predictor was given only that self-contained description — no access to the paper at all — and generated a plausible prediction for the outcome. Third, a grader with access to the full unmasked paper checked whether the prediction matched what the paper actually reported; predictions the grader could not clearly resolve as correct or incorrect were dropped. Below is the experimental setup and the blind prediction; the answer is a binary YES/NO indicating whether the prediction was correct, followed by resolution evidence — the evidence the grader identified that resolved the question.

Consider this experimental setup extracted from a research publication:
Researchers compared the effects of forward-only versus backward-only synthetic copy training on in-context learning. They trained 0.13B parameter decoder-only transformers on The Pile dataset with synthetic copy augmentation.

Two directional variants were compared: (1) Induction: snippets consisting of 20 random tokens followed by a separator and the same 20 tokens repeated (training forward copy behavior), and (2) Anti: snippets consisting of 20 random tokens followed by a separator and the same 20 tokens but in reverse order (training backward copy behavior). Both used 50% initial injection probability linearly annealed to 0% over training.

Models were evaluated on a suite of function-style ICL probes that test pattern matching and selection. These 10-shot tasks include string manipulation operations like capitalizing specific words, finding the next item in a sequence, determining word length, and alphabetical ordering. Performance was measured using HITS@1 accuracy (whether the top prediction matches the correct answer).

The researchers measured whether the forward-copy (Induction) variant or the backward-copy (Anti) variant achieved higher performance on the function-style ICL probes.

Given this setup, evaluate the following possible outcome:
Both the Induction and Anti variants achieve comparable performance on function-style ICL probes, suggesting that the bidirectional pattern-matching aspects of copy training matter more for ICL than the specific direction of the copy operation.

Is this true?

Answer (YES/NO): YES